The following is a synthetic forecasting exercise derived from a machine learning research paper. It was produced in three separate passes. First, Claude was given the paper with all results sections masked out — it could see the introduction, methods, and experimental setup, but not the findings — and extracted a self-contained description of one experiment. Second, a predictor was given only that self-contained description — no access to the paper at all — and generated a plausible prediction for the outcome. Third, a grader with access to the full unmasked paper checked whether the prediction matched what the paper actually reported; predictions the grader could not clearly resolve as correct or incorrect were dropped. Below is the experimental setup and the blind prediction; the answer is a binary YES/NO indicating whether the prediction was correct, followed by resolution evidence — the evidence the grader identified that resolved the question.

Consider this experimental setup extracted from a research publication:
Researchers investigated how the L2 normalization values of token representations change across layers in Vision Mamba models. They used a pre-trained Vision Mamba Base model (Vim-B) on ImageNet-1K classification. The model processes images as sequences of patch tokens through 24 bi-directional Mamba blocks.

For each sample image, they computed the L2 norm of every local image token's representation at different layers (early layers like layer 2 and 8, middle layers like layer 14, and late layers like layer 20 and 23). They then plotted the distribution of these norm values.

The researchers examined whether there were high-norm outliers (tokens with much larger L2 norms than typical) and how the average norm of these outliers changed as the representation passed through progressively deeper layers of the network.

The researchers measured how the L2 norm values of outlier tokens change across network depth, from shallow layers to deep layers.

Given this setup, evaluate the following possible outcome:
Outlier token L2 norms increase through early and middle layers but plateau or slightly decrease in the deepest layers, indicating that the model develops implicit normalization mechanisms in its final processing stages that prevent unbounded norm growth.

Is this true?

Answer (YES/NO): NO